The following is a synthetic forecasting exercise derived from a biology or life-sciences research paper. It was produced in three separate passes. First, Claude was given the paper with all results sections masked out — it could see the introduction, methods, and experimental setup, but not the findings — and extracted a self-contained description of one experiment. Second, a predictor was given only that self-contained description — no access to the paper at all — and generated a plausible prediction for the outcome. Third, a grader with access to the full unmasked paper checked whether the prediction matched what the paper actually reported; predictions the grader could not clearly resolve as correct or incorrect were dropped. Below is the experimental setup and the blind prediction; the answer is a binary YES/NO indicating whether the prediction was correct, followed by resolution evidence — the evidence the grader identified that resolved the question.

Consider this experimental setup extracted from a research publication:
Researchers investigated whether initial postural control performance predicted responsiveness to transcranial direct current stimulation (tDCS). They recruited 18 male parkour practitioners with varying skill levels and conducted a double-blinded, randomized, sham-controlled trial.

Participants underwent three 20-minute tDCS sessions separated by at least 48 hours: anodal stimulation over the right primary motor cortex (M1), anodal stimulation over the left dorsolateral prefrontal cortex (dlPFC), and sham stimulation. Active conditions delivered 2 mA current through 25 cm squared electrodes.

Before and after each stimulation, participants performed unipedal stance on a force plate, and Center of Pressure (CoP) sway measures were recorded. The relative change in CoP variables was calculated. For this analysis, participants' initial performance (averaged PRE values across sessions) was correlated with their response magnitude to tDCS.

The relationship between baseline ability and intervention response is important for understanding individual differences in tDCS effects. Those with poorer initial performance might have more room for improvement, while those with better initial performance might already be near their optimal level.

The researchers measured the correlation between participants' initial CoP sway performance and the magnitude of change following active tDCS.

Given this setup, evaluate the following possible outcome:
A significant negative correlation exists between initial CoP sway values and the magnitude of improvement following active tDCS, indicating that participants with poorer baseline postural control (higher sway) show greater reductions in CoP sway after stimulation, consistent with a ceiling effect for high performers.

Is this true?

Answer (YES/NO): YES